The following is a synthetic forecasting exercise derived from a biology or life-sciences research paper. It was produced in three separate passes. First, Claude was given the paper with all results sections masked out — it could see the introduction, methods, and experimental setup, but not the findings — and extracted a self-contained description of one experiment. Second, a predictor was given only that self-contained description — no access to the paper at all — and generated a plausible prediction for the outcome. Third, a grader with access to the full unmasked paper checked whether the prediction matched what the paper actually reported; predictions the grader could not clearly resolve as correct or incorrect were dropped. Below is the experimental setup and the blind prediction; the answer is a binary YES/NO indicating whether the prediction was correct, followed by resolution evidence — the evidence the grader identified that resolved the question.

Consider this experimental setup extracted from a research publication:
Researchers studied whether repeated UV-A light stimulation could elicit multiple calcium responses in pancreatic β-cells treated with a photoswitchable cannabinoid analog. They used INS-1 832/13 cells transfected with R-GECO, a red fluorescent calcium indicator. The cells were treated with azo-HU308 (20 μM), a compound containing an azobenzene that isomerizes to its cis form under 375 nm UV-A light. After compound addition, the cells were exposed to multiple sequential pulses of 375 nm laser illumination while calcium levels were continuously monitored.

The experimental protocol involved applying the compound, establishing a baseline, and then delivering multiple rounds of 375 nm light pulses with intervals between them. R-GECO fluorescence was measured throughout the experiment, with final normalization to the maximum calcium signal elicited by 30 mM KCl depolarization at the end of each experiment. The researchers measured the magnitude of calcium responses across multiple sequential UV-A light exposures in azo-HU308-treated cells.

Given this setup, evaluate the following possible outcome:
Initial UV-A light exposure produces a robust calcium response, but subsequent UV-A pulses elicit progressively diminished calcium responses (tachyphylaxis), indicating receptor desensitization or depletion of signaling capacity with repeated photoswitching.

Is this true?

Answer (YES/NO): YES